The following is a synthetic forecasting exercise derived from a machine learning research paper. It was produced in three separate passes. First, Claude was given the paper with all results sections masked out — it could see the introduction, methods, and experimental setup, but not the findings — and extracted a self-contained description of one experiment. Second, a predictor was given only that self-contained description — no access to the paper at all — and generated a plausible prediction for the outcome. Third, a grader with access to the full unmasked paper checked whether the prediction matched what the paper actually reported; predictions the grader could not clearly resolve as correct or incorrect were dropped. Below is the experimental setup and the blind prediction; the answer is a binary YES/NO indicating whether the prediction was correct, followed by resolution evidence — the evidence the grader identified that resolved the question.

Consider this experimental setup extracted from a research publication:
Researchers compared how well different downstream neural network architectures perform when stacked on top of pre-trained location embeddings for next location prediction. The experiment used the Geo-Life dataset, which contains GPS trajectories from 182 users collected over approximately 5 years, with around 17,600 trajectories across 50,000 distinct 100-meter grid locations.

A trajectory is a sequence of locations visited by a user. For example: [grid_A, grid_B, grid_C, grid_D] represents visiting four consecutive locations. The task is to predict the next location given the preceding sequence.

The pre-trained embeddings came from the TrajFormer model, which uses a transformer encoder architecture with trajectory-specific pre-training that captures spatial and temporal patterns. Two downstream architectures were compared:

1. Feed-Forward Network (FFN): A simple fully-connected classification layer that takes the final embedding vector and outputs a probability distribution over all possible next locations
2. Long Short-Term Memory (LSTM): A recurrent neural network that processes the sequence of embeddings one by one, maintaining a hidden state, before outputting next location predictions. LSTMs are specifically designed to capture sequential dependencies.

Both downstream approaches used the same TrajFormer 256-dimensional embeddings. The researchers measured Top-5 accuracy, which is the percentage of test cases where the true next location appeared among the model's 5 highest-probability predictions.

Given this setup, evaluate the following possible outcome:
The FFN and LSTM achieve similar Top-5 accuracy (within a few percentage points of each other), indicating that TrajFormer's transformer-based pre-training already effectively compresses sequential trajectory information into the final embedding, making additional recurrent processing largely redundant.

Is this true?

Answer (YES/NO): YES